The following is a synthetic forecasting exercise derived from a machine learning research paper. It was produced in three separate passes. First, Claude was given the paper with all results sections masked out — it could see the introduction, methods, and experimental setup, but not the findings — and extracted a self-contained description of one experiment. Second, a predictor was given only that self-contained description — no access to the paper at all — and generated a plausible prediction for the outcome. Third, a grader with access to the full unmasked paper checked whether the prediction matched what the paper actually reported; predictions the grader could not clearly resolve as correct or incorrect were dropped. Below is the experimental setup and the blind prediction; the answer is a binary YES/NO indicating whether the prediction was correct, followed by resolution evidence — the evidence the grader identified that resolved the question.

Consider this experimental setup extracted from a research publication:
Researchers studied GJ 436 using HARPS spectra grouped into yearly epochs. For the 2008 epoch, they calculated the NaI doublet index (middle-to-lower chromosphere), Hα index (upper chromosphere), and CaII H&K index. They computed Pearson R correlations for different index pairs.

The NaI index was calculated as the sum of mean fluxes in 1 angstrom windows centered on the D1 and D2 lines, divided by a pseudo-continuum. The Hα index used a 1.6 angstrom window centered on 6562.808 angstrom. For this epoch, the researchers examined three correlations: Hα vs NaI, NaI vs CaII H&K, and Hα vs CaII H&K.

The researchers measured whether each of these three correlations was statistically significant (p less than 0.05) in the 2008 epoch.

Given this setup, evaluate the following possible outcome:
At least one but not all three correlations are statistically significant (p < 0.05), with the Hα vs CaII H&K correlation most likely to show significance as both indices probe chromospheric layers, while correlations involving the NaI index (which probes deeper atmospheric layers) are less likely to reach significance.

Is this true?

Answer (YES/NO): NO